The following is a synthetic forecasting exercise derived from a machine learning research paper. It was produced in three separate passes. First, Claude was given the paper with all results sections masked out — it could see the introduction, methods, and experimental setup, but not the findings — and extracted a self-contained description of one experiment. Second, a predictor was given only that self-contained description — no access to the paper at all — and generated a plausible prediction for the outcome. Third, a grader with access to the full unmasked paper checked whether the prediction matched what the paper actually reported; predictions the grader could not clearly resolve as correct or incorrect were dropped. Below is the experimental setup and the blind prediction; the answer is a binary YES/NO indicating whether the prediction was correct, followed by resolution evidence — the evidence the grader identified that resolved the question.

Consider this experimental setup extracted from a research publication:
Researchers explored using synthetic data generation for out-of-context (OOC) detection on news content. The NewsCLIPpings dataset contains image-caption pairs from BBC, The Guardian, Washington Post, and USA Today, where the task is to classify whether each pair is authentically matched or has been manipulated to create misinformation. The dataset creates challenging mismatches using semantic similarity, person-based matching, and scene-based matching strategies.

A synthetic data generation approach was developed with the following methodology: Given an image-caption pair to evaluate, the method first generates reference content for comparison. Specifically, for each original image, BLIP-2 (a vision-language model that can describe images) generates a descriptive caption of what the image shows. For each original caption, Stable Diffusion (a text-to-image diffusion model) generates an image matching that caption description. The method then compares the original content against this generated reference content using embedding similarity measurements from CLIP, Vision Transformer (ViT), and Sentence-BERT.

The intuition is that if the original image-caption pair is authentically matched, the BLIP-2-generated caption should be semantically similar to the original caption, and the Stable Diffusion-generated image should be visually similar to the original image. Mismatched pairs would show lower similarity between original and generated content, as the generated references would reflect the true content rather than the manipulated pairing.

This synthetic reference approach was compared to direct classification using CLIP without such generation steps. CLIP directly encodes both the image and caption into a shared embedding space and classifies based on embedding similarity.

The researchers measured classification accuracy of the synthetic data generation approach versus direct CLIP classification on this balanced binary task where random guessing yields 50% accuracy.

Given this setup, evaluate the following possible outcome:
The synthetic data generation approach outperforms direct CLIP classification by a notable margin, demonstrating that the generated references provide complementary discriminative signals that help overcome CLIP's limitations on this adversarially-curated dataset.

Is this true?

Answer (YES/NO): YES